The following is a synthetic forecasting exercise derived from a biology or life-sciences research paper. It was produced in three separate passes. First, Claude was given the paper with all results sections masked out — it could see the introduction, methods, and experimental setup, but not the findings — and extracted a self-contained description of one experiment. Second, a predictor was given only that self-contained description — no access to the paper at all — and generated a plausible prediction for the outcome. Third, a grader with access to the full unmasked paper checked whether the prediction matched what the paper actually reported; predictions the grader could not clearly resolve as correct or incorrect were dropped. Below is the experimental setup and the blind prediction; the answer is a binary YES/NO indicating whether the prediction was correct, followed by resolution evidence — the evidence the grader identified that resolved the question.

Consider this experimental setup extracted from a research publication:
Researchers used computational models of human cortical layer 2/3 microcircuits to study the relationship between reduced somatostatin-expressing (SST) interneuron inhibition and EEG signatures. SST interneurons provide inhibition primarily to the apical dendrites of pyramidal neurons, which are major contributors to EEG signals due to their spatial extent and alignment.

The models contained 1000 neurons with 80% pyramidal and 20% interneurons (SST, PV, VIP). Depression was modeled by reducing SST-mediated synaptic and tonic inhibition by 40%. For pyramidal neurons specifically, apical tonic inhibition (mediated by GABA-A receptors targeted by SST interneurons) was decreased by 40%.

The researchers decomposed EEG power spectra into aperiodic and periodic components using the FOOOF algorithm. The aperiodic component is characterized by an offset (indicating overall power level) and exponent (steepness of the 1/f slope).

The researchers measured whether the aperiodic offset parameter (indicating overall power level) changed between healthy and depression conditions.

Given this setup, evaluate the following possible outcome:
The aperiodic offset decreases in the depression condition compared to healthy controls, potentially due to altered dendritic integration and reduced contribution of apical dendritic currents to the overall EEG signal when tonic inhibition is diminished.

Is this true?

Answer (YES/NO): NO